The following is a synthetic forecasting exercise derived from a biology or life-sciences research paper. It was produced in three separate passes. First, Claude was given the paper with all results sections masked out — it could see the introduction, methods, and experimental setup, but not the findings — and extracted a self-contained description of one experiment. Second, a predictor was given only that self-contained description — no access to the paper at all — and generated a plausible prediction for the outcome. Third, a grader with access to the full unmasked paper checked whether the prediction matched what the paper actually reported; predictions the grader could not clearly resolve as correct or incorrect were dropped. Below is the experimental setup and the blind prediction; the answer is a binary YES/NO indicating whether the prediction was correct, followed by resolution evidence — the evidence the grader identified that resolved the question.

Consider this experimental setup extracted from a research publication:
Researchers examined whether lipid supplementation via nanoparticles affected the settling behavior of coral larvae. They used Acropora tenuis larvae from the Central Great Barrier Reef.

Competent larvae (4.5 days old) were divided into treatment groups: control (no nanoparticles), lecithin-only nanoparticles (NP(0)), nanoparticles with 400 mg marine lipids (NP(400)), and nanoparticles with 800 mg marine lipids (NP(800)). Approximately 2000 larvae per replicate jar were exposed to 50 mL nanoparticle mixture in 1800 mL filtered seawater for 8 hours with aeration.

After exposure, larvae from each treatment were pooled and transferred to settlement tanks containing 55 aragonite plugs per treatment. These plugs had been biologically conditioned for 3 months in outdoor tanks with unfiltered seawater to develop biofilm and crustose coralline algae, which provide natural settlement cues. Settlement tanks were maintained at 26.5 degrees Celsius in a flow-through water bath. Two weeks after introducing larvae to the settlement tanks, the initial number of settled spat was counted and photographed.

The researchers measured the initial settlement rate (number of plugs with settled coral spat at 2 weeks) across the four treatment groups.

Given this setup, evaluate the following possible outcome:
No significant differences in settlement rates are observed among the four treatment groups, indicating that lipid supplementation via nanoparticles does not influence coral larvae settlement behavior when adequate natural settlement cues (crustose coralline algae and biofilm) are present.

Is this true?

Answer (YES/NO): NO